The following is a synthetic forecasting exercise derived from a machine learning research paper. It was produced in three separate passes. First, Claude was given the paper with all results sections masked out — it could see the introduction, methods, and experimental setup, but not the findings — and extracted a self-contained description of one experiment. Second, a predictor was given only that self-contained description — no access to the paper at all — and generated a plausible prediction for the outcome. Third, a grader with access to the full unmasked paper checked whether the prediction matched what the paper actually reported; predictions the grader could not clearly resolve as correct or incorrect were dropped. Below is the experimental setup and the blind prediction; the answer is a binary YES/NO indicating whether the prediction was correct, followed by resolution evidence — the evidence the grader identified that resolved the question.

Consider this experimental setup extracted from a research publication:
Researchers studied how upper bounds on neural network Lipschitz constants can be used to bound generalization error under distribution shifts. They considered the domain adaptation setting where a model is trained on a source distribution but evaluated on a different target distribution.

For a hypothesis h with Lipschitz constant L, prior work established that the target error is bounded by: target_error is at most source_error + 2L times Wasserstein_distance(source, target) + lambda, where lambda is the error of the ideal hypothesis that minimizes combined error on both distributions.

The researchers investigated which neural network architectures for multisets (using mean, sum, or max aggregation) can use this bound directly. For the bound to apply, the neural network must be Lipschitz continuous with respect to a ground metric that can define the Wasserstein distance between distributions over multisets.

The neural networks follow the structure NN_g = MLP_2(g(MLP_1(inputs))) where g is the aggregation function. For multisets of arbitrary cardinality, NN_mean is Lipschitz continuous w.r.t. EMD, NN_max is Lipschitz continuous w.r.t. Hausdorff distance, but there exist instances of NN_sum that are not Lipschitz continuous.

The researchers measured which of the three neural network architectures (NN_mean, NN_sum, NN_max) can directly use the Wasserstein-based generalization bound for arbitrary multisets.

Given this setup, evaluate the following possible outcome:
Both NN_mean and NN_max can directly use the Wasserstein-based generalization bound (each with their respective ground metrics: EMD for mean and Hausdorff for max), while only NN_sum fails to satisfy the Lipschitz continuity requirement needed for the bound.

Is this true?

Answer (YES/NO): YES